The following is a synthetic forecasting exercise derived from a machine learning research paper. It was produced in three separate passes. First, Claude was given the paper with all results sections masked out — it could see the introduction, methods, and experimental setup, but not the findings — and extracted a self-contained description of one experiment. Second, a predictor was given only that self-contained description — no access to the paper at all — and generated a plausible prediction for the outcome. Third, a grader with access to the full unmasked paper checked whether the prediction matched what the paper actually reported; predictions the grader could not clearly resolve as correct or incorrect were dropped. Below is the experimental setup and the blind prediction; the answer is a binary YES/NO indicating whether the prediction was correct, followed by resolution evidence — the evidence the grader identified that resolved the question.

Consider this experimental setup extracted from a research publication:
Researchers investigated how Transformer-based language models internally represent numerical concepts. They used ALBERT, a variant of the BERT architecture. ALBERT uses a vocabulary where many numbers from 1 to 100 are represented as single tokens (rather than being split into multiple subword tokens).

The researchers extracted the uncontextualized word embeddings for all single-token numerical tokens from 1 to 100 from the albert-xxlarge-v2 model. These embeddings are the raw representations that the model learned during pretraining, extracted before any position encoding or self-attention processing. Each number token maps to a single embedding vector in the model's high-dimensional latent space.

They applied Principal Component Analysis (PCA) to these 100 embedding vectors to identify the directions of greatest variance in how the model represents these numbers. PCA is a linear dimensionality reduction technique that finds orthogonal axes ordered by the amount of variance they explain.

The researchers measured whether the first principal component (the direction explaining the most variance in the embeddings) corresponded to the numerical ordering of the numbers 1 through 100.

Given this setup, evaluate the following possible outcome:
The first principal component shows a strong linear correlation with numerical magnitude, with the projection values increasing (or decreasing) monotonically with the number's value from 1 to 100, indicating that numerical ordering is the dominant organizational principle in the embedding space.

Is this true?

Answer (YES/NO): NO